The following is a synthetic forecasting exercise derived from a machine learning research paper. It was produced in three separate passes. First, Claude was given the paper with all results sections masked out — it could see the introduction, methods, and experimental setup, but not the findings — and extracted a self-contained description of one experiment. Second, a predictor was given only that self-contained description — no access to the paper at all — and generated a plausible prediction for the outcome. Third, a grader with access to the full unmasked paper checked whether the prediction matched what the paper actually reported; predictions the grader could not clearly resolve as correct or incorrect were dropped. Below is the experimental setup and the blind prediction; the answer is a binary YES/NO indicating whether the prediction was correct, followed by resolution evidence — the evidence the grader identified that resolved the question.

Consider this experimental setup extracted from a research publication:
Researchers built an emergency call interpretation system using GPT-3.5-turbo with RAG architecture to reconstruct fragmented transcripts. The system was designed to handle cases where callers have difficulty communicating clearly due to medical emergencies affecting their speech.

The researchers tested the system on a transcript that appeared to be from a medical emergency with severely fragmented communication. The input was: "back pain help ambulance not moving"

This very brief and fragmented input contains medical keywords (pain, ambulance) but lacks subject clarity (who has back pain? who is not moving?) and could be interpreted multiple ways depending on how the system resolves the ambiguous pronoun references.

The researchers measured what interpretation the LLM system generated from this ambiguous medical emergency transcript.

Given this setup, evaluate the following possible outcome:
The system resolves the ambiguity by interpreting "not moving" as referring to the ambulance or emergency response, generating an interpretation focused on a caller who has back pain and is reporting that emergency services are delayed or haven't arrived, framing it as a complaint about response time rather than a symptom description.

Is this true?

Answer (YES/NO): NO